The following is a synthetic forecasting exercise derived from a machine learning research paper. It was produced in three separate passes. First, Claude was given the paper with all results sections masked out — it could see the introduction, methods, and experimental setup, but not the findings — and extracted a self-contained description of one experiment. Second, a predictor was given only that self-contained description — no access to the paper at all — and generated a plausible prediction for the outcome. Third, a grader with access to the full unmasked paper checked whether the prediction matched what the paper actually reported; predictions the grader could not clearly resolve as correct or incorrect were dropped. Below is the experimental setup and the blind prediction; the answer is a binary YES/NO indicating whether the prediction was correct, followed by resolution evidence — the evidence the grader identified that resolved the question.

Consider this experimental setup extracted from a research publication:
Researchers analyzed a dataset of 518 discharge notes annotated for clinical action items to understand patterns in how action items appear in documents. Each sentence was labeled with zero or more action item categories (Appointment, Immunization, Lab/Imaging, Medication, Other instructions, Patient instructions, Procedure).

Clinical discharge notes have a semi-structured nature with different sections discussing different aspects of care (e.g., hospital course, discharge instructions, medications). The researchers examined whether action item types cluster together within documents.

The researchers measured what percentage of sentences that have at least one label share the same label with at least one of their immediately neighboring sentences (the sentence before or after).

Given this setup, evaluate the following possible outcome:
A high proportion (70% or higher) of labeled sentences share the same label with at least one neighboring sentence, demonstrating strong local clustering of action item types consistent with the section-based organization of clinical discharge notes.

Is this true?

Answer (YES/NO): NO